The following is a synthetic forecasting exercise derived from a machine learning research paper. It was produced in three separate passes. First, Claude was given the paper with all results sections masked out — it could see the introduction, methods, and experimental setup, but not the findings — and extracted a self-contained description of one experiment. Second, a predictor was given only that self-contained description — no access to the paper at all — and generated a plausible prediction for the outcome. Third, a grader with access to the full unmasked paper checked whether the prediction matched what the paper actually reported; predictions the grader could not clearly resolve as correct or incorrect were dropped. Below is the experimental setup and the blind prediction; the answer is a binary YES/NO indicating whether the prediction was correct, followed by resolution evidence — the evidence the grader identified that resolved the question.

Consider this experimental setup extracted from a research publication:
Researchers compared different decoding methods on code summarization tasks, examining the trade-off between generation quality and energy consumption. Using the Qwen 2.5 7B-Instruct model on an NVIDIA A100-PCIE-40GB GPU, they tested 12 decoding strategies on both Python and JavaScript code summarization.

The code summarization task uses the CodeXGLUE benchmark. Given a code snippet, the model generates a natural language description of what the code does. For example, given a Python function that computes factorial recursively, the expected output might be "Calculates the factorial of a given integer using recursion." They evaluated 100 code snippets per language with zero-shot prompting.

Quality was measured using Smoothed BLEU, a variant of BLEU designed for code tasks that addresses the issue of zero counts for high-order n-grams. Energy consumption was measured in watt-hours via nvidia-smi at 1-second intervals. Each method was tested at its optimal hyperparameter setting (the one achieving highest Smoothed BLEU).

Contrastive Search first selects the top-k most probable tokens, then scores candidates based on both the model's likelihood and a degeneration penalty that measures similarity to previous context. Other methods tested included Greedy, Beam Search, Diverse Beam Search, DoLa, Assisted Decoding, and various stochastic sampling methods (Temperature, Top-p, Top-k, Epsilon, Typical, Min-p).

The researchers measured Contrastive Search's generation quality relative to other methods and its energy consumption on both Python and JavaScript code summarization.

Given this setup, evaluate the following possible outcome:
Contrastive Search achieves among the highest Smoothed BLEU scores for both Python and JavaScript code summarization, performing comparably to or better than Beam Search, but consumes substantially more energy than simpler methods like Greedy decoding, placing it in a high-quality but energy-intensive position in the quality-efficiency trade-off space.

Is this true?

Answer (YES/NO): YES